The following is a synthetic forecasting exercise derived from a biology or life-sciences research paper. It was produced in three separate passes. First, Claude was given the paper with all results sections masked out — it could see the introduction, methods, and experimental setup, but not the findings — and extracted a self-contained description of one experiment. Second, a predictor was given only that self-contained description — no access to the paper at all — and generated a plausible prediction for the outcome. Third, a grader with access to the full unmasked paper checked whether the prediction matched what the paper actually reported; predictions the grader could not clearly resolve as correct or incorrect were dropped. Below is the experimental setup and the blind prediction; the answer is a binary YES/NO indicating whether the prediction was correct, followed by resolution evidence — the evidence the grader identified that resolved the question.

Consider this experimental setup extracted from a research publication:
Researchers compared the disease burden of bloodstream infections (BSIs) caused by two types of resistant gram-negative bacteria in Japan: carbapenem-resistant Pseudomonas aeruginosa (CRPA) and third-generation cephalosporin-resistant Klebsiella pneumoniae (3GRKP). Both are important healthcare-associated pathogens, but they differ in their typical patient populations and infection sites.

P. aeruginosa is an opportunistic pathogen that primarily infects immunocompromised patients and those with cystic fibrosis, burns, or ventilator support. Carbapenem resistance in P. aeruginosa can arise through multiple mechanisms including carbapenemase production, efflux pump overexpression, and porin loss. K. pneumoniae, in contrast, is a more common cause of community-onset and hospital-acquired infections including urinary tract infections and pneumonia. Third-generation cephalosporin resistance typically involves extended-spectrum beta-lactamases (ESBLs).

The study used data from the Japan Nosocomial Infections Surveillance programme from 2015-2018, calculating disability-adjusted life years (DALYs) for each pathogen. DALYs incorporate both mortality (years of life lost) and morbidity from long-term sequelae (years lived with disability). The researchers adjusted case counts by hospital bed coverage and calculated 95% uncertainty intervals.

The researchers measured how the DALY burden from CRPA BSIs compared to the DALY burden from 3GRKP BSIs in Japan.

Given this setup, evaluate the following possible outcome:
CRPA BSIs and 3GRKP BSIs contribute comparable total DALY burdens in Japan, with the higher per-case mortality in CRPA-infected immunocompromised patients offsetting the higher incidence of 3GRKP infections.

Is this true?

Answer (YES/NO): NO